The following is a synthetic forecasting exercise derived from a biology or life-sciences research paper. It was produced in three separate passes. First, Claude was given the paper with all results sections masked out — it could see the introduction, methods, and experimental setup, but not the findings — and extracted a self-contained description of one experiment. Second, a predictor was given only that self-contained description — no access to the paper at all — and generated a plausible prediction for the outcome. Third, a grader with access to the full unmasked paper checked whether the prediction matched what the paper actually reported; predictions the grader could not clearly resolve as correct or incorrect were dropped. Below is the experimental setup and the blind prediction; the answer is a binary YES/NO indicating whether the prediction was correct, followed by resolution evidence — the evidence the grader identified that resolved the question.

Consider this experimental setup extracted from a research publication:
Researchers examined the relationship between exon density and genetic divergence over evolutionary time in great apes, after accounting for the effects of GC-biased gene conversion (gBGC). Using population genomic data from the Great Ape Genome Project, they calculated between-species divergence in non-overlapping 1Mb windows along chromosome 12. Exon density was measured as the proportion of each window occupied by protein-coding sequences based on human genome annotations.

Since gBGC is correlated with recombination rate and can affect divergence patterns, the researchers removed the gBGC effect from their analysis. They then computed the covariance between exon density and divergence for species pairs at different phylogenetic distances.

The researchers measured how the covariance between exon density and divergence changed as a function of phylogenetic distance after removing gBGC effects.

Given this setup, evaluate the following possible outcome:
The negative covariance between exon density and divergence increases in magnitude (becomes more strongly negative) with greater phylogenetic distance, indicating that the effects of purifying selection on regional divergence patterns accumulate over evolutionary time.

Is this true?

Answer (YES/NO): YES